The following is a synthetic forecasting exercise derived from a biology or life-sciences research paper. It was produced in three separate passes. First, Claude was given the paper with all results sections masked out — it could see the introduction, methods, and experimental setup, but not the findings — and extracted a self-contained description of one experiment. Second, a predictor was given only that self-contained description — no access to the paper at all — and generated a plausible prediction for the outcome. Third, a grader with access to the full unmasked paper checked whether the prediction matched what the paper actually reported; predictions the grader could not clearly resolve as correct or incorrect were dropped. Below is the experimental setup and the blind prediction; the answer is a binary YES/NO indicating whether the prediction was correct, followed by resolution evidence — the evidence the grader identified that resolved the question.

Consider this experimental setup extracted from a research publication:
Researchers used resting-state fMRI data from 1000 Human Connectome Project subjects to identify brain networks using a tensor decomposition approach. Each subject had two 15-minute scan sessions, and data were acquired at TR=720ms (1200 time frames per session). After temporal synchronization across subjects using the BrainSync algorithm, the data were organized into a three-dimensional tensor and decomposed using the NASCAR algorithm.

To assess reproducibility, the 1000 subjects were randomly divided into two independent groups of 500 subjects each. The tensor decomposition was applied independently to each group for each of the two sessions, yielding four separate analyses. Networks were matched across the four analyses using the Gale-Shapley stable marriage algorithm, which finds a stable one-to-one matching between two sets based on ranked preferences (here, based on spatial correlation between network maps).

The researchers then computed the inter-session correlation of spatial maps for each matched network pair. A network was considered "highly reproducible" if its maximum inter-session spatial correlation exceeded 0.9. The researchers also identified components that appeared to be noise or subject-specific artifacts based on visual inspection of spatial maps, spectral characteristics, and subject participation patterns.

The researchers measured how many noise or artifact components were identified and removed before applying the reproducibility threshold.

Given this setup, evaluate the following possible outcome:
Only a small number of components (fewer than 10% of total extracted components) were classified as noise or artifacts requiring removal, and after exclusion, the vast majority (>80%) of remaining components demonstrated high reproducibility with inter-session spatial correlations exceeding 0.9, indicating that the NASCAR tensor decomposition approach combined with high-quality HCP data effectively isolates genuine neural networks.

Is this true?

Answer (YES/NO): NO